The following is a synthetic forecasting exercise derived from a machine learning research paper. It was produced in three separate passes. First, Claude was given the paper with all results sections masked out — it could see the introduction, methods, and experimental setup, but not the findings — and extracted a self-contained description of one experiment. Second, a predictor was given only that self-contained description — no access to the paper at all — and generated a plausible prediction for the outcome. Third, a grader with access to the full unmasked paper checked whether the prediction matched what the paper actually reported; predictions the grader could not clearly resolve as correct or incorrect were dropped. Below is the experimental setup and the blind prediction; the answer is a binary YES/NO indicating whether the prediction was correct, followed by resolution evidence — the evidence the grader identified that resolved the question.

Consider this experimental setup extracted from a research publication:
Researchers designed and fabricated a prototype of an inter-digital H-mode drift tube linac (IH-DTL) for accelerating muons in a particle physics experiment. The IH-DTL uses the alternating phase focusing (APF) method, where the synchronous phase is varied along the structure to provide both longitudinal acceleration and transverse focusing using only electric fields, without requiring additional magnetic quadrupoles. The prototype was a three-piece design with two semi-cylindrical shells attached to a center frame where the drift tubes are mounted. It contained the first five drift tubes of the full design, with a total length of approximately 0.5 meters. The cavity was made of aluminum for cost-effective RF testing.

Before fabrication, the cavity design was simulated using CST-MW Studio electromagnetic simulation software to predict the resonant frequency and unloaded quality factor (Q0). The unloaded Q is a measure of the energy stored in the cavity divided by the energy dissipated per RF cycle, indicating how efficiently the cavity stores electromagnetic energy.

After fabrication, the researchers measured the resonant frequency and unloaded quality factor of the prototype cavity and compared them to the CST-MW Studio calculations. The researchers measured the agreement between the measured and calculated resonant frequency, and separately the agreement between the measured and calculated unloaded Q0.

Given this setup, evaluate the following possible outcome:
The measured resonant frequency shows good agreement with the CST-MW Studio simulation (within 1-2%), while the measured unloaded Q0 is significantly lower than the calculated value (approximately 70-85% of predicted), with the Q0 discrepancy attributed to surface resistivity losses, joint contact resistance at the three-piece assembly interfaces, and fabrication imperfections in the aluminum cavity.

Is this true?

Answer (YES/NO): NO